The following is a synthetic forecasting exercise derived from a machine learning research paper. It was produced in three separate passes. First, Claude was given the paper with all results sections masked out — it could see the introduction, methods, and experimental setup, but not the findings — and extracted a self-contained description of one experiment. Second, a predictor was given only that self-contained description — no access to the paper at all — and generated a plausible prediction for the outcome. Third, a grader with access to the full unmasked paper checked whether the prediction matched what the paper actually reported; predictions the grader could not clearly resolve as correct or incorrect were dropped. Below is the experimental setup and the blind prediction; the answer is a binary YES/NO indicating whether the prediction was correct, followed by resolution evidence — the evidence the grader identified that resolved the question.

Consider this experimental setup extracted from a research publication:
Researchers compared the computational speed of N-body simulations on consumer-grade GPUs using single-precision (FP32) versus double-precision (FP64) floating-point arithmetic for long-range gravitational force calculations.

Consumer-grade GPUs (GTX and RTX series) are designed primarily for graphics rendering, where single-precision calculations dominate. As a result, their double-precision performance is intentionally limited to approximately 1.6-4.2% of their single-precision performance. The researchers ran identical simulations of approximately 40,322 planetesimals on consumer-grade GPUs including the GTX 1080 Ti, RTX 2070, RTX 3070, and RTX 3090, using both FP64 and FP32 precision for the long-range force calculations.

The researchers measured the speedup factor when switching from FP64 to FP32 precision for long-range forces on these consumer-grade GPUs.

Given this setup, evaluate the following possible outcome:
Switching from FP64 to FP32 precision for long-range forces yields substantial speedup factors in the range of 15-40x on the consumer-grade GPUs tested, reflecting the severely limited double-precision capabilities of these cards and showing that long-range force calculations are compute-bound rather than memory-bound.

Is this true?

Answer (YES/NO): NO